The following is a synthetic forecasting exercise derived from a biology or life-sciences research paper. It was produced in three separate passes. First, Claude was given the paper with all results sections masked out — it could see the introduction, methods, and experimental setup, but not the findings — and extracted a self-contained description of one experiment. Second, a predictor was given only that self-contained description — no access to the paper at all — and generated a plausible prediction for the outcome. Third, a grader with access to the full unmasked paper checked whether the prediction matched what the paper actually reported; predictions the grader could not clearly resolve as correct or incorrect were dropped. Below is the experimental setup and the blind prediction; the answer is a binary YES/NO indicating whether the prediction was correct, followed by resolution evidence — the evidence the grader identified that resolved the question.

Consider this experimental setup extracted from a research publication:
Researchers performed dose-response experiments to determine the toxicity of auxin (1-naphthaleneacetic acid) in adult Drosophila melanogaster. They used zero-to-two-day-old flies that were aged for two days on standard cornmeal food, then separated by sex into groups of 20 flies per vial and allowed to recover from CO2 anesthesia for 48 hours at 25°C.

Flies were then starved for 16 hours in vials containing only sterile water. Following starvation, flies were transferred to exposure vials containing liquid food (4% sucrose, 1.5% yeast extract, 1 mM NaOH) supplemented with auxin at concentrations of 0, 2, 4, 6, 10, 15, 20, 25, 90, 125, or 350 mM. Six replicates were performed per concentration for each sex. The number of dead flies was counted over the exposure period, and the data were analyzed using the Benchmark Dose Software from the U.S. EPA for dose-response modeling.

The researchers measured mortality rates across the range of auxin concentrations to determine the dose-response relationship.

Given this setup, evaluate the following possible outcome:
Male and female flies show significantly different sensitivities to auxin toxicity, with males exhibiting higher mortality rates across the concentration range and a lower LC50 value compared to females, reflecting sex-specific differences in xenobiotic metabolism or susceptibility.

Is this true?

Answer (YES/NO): YES